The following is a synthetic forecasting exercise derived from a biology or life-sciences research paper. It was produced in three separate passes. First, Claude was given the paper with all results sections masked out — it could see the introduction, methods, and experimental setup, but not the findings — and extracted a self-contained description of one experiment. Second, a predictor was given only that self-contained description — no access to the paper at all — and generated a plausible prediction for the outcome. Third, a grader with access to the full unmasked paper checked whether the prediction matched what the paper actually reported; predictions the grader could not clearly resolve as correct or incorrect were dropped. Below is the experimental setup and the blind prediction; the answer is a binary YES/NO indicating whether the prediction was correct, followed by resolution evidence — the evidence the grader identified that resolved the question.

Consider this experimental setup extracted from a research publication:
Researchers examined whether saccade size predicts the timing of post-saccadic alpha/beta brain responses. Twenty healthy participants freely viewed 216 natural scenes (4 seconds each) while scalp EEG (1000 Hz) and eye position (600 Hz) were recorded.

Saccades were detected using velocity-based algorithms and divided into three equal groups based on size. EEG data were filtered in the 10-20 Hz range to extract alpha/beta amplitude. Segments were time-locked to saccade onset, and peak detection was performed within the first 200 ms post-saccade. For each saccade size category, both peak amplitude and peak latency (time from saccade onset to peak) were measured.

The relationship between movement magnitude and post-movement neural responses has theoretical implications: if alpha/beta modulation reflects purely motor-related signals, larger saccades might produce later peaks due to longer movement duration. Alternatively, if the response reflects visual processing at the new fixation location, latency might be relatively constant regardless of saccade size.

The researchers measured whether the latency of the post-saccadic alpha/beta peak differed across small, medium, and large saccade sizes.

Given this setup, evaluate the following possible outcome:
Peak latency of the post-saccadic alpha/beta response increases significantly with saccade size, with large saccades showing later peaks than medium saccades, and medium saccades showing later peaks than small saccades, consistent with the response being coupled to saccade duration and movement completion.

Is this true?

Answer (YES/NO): YES